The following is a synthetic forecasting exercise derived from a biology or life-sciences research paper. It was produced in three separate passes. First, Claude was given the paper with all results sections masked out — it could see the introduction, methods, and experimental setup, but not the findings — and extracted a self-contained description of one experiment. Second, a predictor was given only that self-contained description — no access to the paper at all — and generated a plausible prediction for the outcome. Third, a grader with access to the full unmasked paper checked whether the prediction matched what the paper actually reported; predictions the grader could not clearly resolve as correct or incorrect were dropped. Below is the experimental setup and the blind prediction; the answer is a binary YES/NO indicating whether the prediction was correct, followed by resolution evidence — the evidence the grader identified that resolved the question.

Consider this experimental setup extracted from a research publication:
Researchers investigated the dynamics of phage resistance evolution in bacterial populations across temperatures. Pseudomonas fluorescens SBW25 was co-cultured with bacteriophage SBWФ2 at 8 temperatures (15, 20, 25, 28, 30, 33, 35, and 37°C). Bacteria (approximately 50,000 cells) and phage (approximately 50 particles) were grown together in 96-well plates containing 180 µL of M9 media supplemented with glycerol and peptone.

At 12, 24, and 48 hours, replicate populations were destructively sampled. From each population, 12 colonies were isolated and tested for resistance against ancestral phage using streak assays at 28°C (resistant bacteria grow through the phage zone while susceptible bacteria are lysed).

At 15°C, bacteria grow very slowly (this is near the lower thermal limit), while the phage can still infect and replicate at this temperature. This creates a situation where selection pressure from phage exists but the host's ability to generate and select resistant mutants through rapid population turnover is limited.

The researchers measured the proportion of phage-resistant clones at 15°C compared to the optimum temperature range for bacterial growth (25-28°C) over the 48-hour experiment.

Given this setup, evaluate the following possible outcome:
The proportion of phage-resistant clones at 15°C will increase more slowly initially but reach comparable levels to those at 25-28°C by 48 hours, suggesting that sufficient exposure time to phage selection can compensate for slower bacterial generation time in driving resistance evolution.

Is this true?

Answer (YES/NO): NO